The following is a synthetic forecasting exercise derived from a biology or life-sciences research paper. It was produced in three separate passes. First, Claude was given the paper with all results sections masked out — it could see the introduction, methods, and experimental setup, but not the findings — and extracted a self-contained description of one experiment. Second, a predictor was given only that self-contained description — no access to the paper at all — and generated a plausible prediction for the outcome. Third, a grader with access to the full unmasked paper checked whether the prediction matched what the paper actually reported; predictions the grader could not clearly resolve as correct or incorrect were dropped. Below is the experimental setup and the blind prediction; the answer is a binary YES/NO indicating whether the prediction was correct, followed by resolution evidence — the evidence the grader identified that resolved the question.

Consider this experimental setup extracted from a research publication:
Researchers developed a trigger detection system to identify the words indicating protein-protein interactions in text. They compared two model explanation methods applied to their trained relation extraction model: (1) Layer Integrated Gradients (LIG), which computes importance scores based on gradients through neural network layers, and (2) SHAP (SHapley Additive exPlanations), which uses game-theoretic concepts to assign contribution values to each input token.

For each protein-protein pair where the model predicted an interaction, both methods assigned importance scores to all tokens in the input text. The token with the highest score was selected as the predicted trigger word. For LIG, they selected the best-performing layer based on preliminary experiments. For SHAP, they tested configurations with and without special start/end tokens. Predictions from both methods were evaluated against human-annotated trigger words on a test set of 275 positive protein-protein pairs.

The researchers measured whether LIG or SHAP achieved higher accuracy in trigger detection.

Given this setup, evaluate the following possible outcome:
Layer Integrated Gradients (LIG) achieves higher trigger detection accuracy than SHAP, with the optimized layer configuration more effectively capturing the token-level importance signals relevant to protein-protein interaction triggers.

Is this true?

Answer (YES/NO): YES